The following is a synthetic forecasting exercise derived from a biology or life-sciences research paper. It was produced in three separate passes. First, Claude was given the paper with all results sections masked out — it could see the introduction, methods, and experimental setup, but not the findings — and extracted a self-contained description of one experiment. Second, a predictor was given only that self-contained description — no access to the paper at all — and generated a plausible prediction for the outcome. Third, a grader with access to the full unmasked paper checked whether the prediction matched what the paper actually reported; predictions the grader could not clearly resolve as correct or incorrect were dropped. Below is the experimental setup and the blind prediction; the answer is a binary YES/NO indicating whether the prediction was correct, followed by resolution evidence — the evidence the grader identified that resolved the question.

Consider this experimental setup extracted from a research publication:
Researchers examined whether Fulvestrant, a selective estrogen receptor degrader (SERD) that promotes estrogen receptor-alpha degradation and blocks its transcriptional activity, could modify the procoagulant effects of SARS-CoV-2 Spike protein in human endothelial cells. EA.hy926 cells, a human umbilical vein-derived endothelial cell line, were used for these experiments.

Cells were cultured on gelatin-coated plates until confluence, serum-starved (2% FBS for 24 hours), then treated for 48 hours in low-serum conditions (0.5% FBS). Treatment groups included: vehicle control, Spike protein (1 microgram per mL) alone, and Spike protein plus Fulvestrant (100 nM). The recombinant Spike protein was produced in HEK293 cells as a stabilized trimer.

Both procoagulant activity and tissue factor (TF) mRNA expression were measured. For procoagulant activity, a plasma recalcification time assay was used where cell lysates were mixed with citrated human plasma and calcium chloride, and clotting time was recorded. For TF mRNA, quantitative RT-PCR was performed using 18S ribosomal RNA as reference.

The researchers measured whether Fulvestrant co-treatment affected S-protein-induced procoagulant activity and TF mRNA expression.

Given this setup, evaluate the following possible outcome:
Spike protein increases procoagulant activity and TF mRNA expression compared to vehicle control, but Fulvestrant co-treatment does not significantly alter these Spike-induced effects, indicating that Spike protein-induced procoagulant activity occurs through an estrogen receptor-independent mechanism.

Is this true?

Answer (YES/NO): NO